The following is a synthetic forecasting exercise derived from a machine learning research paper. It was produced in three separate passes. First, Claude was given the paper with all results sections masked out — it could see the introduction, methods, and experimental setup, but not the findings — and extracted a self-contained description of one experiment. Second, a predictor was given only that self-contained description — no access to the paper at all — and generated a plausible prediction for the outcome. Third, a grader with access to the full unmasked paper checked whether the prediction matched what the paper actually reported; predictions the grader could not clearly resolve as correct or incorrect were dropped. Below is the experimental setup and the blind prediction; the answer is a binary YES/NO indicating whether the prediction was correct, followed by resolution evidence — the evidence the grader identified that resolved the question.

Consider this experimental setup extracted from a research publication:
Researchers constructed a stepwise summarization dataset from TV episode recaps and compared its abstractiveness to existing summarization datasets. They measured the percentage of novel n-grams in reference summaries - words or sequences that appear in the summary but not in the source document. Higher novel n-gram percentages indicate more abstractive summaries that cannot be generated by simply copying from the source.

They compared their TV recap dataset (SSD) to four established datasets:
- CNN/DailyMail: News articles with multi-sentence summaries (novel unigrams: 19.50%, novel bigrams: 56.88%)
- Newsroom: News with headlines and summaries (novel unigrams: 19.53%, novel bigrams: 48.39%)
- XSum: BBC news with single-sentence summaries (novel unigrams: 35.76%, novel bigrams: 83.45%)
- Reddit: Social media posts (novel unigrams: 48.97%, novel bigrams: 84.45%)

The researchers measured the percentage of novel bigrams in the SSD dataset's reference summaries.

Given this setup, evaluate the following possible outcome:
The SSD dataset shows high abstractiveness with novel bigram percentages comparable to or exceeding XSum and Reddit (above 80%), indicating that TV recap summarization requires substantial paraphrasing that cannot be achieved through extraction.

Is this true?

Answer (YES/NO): YES